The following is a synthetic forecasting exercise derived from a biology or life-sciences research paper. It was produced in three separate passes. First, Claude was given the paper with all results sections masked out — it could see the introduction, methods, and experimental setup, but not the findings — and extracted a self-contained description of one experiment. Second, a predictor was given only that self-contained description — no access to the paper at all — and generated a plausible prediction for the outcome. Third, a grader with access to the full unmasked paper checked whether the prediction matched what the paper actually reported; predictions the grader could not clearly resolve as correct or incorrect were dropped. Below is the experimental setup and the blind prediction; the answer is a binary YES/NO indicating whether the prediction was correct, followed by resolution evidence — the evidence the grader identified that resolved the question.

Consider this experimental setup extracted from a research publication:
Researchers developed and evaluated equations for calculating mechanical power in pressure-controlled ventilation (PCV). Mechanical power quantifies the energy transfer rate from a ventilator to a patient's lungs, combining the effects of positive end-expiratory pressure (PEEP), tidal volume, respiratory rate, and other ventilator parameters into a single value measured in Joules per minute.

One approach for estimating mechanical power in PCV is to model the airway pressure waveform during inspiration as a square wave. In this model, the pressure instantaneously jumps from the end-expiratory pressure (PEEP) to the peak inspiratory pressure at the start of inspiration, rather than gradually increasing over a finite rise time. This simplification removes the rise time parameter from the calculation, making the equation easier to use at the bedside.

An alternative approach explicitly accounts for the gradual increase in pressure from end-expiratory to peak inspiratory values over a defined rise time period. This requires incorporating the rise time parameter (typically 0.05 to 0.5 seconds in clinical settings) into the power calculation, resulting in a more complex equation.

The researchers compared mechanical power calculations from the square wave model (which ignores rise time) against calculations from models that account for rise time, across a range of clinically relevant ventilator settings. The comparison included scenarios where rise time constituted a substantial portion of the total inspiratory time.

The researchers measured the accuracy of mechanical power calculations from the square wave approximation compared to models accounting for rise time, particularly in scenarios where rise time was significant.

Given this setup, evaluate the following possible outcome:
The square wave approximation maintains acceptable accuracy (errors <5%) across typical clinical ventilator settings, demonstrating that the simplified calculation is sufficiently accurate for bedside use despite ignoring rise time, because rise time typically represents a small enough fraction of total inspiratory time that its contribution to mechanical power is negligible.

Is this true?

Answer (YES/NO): NO